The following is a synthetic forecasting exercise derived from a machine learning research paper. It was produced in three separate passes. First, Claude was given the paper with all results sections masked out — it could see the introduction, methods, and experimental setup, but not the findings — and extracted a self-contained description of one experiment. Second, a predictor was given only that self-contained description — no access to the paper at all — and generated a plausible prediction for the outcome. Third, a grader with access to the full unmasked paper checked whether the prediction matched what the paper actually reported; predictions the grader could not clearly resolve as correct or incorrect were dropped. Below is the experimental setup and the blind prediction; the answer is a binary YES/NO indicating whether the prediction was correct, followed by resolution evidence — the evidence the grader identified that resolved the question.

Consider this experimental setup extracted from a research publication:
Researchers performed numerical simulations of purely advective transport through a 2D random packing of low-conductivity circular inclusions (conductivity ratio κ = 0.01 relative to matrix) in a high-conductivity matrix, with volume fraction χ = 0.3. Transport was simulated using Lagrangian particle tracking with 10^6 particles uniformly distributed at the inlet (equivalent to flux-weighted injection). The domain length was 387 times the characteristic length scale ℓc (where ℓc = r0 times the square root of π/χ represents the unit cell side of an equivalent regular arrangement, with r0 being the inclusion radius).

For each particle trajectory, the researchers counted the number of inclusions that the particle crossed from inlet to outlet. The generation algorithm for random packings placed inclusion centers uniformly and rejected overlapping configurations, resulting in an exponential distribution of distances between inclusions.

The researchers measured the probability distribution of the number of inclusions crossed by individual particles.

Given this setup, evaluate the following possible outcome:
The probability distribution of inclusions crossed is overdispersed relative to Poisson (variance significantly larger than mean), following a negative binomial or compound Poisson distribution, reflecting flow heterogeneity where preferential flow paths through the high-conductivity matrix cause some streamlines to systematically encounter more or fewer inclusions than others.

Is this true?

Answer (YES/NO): NO